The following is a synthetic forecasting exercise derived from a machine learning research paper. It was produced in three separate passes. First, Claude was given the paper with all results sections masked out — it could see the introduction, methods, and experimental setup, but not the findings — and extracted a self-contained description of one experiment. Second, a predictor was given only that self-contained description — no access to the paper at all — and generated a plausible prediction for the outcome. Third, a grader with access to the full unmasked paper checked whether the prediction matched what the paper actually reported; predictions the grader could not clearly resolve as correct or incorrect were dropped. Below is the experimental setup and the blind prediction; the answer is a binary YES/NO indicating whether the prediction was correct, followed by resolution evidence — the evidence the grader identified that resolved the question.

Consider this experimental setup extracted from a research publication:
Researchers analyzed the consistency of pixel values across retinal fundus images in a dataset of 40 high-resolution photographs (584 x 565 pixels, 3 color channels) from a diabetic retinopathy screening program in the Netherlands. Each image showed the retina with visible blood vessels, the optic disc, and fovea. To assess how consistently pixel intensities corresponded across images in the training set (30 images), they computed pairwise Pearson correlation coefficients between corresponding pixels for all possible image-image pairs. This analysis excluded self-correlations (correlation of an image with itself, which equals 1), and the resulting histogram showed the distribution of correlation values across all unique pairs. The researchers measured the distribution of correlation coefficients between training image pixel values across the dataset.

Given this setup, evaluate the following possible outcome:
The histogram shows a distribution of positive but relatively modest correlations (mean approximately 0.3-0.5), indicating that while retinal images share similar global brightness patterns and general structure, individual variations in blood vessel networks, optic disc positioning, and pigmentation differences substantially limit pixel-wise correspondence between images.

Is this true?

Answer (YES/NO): NO